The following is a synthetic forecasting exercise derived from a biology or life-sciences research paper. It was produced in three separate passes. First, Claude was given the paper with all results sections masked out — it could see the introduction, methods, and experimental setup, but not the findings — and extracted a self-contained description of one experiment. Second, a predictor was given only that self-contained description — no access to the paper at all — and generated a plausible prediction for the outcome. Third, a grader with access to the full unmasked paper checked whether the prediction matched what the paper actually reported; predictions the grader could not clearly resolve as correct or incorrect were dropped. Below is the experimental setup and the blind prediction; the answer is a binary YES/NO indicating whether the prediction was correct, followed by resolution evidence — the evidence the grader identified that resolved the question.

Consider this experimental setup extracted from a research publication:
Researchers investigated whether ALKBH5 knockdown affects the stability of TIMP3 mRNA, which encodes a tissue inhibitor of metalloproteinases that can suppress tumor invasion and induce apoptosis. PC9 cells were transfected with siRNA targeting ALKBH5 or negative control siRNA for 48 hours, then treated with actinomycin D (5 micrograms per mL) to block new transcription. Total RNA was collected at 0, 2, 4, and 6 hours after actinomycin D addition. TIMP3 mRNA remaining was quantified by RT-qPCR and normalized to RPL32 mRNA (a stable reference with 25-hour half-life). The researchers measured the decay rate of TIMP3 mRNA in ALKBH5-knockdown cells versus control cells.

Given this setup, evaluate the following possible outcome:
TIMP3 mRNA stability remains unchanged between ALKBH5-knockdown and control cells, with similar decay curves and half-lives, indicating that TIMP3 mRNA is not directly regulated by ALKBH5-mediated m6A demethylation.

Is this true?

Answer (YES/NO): NO